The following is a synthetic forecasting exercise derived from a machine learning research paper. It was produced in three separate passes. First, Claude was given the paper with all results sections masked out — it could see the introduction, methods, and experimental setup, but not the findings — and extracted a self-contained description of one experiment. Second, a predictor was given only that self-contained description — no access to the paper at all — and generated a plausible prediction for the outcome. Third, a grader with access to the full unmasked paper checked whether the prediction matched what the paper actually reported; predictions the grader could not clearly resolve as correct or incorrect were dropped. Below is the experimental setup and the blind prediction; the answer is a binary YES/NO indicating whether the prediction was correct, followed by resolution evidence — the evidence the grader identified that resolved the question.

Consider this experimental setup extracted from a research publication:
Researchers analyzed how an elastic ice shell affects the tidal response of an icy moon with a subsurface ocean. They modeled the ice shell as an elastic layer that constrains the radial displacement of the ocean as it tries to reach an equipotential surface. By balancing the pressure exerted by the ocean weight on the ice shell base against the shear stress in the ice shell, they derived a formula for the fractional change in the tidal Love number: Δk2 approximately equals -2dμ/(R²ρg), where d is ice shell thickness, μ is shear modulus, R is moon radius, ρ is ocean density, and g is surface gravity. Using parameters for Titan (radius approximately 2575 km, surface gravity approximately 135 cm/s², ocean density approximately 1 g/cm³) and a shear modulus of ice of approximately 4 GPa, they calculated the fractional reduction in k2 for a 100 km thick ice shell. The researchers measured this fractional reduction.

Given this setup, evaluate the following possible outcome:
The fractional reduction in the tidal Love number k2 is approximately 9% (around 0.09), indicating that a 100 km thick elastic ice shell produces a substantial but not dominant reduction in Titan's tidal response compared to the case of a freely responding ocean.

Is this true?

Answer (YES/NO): NO